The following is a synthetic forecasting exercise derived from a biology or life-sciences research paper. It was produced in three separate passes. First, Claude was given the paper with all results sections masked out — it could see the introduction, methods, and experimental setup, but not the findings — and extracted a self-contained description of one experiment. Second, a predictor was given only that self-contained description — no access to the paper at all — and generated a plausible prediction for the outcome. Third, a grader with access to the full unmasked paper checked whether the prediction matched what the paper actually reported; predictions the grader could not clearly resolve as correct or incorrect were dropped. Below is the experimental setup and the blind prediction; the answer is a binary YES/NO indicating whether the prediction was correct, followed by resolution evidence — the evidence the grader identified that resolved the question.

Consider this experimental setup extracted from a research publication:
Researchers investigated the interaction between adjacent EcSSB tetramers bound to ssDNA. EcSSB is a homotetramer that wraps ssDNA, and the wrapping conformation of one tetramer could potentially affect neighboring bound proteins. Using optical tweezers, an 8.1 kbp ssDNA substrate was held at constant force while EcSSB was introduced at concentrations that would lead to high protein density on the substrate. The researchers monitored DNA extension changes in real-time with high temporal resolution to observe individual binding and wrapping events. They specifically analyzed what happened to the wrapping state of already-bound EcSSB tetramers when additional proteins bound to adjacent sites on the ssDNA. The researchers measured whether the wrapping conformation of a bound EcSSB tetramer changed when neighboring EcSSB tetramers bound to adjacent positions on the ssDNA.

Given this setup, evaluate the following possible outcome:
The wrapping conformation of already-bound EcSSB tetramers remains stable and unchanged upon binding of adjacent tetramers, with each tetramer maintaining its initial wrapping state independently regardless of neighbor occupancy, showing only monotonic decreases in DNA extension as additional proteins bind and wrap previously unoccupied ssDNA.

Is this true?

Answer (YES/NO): NO